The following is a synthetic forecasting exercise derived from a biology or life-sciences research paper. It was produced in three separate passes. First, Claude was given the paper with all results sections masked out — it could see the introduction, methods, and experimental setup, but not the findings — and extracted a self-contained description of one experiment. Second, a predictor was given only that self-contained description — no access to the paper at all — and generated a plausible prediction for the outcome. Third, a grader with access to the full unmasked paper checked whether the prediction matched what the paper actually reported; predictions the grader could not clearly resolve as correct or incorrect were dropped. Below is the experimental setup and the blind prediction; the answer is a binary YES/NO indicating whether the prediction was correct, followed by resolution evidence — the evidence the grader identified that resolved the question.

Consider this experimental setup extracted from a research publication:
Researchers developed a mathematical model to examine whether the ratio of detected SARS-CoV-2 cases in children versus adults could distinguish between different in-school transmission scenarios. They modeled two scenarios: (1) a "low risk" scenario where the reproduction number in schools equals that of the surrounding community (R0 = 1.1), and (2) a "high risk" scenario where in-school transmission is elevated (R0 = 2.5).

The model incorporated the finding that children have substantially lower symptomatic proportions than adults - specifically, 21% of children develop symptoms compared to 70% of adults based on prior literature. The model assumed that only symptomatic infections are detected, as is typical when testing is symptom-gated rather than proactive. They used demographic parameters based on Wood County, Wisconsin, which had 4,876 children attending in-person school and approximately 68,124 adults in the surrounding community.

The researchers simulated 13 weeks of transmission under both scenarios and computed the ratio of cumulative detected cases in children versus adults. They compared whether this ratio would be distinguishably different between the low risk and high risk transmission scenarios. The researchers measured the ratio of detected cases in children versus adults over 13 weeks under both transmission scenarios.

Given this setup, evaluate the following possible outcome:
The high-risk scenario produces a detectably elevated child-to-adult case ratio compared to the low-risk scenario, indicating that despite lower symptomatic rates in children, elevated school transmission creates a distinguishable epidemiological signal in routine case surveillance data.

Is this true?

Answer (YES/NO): NO